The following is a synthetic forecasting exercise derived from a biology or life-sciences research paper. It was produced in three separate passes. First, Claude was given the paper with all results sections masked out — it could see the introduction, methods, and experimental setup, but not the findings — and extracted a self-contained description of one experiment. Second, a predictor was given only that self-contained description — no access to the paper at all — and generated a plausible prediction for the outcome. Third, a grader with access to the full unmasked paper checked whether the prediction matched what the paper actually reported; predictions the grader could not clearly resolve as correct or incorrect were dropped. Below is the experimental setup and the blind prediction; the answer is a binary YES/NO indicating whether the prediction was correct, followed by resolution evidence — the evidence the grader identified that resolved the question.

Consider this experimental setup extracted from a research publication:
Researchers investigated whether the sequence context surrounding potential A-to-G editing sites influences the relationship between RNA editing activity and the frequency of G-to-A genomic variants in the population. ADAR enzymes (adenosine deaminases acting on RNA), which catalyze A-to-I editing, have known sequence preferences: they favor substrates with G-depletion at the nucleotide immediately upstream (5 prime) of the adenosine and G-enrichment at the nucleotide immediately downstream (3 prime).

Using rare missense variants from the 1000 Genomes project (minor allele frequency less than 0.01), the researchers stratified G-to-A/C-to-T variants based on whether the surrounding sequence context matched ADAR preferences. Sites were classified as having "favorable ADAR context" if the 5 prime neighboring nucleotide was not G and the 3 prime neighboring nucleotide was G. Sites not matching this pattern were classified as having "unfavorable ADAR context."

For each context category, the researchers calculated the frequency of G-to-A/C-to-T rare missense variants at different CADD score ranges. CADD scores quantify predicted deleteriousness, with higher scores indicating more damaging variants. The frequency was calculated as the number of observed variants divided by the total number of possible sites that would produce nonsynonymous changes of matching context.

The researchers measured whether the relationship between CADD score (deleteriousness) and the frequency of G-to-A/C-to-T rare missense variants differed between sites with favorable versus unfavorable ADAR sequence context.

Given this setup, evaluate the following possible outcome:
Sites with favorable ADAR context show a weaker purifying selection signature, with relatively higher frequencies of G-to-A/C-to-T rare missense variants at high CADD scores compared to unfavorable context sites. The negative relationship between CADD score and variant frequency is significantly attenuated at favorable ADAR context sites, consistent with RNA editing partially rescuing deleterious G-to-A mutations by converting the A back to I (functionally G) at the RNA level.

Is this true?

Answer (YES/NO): YES